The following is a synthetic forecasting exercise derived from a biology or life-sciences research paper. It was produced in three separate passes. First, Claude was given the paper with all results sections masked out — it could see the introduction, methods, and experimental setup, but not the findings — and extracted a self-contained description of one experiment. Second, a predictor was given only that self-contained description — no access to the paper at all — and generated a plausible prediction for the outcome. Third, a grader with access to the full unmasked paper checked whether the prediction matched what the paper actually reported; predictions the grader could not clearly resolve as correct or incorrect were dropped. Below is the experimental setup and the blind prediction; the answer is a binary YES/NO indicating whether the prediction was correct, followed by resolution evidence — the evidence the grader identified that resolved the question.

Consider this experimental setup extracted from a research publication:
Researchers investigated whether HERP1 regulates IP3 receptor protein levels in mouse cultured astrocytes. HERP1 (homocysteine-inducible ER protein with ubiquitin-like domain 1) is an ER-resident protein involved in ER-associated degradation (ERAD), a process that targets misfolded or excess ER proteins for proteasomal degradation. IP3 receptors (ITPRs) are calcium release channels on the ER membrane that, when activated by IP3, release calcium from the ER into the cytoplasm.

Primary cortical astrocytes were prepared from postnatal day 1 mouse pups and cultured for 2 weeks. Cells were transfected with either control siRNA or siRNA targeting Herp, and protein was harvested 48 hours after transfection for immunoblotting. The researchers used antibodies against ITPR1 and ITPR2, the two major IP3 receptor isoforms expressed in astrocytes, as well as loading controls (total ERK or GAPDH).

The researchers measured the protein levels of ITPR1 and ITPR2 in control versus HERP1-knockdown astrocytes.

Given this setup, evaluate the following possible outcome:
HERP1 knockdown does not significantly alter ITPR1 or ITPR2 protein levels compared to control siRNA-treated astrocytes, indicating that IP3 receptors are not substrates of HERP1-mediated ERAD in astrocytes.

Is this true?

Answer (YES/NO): NO